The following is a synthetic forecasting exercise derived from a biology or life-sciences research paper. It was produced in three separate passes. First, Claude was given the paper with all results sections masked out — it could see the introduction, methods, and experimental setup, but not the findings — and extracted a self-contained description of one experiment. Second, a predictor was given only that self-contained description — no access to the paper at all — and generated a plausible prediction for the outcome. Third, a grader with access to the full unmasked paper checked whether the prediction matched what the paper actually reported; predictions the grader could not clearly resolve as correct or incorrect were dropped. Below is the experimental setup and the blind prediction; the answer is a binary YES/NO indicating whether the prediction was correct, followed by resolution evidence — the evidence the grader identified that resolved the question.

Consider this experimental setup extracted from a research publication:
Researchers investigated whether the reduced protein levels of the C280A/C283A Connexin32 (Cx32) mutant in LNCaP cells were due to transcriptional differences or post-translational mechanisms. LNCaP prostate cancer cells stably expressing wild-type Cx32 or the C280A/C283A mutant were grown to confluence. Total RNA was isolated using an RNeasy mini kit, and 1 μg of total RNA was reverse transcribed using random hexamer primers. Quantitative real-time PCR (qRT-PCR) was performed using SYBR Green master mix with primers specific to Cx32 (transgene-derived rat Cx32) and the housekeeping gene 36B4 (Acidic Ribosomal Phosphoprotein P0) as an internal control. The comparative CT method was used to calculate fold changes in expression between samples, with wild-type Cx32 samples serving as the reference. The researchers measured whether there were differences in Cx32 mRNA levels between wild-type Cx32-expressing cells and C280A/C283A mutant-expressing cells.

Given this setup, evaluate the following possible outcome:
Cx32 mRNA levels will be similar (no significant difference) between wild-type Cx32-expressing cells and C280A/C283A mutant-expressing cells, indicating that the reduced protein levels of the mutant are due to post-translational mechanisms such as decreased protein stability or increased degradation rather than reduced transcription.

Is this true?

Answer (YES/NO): YES